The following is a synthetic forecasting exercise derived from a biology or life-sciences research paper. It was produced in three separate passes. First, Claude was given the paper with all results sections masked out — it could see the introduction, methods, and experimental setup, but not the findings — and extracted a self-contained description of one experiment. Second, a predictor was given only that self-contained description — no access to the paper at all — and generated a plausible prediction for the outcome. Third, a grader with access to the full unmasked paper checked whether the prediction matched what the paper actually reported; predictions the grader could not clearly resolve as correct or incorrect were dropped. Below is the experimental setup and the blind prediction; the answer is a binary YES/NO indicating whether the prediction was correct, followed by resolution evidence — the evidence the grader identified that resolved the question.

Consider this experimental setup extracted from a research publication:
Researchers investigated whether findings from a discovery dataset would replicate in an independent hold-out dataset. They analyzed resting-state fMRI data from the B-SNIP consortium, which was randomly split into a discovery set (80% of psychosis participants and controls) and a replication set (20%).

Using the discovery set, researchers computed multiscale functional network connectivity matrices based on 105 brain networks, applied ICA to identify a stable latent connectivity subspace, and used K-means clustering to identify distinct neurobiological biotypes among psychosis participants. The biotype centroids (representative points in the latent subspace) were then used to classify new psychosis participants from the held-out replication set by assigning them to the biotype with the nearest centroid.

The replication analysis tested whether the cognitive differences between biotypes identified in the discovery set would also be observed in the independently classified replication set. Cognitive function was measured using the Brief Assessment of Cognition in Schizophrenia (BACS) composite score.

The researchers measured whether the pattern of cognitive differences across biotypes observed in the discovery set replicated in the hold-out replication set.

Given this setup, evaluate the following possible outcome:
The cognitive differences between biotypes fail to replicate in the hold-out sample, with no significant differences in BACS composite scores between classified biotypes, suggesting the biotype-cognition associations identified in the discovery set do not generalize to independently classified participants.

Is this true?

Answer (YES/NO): NO